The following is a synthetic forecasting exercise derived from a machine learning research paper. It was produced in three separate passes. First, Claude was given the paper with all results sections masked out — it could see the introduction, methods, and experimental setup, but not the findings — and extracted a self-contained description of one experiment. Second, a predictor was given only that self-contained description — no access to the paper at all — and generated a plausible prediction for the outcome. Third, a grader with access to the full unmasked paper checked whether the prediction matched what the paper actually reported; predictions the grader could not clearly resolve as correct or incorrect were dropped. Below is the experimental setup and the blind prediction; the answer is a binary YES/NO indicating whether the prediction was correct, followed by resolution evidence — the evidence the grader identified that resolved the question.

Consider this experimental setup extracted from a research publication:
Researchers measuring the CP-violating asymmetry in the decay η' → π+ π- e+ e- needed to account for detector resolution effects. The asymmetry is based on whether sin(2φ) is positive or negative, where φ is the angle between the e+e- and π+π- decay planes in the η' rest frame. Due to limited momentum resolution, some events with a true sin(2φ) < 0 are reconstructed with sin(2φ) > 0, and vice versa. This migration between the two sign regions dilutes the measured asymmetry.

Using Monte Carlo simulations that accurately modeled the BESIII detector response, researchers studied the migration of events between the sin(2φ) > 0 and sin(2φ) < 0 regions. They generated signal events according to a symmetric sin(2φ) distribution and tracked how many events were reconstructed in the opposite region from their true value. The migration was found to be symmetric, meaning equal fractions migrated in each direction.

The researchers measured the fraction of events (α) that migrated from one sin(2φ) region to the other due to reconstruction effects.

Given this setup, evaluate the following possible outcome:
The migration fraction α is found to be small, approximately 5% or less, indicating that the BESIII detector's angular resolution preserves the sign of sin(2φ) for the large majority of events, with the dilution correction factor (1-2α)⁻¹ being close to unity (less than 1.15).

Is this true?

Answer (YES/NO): NO